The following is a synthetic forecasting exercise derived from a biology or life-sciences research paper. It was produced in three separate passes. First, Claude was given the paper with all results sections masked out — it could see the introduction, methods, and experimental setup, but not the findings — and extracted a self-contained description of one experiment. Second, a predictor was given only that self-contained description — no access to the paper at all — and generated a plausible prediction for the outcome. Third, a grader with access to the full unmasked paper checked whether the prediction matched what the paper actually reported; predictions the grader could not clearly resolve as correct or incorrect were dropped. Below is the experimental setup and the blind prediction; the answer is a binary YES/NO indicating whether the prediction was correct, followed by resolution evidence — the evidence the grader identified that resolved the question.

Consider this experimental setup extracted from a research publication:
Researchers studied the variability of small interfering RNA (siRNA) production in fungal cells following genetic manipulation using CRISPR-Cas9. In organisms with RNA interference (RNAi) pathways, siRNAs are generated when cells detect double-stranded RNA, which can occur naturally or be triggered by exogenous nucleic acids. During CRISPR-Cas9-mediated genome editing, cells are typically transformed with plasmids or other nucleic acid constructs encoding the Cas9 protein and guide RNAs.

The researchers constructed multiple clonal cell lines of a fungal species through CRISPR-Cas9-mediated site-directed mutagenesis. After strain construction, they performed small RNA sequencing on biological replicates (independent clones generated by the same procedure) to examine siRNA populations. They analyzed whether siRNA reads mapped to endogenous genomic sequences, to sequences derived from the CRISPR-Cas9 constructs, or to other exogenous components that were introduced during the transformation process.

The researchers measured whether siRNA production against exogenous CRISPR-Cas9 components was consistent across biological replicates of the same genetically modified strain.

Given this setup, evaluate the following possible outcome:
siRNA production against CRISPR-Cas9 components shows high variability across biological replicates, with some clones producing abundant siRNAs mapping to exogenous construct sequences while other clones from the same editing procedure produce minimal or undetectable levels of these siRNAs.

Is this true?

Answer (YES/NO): NO